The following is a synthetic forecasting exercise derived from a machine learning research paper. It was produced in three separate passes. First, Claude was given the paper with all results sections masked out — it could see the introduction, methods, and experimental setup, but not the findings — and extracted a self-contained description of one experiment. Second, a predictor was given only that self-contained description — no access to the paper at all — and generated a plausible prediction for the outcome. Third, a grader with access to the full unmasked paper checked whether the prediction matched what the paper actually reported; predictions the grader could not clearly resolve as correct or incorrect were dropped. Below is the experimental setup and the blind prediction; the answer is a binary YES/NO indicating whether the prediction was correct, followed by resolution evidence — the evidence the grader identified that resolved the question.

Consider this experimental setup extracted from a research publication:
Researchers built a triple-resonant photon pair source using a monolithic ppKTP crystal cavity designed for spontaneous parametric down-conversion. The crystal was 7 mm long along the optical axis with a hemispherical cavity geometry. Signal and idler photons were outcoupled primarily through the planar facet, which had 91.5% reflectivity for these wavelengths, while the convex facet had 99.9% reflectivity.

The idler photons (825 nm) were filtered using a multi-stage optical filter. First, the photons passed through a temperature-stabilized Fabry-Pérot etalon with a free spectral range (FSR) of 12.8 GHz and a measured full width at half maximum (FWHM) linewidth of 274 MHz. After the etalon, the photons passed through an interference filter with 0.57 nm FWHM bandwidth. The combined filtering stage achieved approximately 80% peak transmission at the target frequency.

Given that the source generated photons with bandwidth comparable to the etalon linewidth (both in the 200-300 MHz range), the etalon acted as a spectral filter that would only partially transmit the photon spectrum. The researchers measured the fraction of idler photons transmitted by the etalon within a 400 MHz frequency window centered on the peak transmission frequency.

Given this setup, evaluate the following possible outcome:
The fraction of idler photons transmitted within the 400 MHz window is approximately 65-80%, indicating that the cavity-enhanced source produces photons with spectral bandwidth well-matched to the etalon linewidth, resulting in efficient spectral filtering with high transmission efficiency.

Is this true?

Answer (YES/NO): YES